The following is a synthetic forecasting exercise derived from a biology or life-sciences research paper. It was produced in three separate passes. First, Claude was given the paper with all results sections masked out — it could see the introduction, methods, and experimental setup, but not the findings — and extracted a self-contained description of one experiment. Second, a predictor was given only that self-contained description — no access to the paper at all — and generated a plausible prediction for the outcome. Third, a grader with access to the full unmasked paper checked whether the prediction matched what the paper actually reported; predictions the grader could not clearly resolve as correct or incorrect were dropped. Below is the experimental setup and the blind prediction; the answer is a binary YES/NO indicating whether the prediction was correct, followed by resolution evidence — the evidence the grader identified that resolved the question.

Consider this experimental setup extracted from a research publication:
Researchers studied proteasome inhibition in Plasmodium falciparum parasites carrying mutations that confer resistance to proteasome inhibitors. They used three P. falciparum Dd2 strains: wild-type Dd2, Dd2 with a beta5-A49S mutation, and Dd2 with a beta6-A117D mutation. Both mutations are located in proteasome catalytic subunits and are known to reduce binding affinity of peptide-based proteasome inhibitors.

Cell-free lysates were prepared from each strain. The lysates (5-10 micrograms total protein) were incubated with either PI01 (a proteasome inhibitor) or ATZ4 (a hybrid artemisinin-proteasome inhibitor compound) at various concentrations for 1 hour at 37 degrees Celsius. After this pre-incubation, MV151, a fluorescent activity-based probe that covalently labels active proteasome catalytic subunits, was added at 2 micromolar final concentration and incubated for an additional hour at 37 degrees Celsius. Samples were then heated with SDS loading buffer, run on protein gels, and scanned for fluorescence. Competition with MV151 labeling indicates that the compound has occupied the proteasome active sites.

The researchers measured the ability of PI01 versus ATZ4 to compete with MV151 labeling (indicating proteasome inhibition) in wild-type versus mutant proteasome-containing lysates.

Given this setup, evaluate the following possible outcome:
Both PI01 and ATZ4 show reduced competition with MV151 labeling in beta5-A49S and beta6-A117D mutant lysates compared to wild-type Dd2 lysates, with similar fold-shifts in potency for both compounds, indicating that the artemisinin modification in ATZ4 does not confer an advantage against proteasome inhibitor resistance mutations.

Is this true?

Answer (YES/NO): YES